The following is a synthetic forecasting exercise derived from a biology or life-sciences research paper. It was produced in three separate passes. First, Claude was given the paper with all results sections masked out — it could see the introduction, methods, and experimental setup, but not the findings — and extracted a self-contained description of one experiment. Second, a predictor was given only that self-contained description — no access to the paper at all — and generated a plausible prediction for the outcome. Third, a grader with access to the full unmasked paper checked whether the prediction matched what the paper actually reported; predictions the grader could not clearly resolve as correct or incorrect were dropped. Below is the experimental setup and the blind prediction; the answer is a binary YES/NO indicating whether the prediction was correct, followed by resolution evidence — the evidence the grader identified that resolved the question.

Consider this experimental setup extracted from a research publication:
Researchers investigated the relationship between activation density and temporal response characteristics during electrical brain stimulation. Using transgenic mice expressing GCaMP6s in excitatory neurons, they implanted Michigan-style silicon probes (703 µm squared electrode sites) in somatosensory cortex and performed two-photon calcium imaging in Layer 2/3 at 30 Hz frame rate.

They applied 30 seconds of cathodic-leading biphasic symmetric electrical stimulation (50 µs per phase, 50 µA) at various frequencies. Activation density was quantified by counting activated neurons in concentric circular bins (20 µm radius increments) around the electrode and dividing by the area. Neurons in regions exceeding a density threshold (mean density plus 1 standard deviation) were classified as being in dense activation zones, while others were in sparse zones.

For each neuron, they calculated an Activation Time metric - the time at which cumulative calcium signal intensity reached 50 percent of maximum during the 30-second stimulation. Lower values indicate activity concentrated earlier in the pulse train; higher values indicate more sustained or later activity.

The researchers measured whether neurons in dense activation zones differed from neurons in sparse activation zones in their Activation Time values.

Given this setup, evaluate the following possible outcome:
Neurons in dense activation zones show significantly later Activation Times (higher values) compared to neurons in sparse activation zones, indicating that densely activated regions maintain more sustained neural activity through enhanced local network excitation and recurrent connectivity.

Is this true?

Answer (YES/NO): YES